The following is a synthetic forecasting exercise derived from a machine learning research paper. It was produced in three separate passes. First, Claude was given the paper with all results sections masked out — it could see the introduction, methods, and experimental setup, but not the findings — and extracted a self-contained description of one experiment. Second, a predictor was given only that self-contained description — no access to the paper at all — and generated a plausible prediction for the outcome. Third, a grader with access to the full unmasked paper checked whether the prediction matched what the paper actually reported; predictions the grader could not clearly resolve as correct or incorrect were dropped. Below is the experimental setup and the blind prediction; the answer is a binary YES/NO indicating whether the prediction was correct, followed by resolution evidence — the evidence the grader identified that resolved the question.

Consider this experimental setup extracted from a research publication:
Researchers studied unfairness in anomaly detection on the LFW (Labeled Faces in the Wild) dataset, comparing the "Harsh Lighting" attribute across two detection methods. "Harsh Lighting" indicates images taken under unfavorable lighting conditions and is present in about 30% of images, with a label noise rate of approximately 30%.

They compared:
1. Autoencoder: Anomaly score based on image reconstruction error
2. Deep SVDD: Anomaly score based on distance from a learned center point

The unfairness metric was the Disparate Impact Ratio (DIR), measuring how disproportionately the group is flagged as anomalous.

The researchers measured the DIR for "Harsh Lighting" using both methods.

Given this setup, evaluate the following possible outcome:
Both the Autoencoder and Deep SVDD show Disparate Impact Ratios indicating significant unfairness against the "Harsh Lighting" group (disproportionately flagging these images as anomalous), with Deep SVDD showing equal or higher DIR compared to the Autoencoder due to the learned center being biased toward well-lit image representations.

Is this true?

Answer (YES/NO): NO